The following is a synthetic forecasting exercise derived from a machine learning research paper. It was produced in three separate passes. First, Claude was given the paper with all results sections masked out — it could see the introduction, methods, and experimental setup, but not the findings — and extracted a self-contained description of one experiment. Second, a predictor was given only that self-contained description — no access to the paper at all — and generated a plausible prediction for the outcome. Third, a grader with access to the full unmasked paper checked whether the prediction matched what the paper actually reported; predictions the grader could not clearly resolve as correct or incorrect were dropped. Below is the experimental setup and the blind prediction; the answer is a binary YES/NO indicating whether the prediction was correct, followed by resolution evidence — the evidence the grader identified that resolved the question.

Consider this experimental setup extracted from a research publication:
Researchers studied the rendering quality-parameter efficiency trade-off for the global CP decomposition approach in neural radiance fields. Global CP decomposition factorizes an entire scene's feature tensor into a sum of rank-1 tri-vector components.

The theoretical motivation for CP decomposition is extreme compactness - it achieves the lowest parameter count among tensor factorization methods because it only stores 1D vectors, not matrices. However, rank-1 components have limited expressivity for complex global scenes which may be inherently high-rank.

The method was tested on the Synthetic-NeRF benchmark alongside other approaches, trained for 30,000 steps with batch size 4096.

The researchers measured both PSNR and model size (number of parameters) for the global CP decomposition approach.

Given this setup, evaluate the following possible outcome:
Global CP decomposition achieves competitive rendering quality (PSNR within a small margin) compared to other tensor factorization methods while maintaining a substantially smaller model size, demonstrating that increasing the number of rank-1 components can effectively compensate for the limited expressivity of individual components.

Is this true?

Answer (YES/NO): NO